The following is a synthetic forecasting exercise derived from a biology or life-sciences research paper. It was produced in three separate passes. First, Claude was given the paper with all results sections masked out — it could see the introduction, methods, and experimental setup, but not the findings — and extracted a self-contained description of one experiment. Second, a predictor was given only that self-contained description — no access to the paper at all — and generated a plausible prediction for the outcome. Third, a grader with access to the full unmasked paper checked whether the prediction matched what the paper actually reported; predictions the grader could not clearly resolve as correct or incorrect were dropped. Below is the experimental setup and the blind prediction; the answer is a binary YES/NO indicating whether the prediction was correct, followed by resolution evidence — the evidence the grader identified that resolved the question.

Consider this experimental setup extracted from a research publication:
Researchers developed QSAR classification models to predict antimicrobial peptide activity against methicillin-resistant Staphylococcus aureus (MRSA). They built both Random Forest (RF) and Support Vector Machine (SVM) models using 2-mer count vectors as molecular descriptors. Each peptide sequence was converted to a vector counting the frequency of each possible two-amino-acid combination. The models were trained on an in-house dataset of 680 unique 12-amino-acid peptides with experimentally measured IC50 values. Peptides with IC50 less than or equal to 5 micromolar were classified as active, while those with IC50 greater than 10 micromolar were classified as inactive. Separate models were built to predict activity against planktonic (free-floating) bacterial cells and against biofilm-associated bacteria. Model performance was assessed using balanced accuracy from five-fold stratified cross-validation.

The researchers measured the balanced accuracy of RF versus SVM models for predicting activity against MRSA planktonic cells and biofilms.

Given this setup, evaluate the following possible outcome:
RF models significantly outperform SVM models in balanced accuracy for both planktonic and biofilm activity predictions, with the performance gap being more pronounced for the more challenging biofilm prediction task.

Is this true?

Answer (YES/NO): NO